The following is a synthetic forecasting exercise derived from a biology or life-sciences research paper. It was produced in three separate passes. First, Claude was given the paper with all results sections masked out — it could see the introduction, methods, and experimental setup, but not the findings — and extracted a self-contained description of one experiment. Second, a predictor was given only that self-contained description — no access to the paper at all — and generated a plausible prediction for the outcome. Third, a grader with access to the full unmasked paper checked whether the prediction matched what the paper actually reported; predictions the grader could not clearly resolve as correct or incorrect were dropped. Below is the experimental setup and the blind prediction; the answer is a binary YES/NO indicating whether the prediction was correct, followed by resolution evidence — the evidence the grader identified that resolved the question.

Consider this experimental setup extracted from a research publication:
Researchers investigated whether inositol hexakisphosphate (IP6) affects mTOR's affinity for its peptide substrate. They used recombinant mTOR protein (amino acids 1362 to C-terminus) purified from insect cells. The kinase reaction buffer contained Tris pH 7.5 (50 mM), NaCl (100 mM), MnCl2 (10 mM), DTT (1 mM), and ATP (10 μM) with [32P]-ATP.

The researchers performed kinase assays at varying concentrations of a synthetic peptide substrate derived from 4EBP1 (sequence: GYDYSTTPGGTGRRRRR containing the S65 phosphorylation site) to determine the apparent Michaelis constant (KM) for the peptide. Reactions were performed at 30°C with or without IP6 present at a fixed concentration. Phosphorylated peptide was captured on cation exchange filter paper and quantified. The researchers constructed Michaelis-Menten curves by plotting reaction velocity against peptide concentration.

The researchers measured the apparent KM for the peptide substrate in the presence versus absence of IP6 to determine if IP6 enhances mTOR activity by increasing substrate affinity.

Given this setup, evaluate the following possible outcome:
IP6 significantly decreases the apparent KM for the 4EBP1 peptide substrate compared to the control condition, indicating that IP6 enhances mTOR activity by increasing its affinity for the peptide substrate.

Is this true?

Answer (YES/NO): NO